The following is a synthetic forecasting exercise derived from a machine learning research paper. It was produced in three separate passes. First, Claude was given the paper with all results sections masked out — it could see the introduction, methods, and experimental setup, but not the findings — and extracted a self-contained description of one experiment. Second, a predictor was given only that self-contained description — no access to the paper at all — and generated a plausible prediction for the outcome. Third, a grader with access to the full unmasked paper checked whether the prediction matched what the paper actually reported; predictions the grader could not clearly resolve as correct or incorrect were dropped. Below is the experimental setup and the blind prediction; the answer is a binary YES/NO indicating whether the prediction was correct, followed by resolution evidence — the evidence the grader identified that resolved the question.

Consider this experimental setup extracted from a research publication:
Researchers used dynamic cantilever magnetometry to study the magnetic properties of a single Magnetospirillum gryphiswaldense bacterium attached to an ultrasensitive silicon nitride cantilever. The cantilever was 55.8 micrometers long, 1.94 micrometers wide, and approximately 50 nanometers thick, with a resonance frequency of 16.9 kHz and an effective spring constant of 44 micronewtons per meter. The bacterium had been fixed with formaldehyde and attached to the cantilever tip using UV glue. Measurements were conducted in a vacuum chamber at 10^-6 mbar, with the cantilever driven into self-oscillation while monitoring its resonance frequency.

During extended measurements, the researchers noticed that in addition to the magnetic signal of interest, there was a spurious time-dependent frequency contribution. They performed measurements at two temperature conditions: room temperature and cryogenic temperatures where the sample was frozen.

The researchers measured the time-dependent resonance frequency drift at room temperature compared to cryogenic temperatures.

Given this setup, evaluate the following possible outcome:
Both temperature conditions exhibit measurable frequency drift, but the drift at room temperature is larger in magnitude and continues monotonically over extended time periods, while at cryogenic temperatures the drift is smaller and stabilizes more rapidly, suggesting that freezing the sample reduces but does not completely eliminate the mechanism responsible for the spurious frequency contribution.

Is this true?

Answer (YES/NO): NO